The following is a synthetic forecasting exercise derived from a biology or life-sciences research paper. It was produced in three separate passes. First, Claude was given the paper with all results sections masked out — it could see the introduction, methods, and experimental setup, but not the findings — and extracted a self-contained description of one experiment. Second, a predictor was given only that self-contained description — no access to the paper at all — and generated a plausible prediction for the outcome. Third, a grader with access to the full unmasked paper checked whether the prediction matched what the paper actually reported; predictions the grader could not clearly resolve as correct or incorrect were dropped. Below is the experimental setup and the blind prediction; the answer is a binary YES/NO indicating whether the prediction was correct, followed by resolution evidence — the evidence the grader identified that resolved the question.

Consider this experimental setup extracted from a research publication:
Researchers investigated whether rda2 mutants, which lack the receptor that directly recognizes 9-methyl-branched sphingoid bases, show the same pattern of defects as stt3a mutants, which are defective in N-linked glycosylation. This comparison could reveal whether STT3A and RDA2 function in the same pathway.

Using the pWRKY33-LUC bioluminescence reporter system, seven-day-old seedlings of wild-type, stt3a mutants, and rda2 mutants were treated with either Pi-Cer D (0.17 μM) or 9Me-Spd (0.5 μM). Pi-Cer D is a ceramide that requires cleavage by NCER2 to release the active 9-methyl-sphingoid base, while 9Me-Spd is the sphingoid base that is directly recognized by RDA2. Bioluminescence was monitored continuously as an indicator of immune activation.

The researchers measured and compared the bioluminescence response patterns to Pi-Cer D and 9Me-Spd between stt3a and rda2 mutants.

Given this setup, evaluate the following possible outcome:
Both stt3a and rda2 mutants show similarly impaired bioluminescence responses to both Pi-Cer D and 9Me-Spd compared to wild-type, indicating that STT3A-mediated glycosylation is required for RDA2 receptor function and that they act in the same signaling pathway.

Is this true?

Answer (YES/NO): NO